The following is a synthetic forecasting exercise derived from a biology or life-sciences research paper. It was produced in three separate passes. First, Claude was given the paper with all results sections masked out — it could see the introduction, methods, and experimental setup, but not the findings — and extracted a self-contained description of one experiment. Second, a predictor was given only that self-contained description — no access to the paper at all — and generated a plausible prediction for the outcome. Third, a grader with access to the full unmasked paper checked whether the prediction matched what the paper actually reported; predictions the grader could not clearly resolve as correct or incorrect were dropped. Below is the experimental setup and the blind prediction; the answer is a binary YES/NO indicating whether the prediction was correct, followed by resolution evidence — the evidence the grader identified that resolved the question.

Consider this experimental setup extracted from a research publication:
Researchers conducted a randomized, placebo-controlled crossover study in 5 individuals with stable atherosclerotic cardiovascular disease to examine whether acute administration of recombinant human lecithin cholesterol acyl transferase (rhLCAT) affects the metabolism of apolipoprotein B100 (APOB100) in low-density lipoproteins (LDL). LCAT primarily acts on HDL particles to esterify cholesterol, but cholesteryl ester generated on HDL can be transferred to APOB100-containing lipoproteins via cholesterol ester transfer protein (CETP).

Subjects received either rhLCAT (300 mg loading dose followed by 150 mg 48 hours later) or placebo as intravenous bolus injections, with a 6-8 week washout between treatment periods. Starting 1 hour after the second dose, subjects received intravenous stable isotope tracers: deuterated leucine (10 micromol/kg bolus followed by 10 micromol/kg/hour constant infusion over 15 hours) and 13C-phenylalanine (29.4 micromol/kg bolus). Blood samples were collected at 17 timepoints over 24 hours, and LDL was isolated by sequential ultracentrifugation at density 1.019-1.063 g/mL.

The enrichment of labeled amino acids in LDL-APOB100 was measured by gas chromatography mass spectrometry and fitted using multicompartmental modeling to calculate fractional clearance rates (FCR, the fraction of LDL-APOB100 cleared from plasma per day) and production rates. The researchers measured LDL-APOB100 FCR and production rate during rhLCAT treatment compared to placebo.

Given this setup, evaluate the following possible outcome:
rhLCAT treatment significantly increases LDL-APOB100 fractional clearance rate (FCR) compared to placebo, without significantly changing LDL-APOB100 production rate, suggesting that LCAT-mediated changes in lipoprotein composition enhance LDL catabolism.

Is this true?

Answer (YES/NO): NO